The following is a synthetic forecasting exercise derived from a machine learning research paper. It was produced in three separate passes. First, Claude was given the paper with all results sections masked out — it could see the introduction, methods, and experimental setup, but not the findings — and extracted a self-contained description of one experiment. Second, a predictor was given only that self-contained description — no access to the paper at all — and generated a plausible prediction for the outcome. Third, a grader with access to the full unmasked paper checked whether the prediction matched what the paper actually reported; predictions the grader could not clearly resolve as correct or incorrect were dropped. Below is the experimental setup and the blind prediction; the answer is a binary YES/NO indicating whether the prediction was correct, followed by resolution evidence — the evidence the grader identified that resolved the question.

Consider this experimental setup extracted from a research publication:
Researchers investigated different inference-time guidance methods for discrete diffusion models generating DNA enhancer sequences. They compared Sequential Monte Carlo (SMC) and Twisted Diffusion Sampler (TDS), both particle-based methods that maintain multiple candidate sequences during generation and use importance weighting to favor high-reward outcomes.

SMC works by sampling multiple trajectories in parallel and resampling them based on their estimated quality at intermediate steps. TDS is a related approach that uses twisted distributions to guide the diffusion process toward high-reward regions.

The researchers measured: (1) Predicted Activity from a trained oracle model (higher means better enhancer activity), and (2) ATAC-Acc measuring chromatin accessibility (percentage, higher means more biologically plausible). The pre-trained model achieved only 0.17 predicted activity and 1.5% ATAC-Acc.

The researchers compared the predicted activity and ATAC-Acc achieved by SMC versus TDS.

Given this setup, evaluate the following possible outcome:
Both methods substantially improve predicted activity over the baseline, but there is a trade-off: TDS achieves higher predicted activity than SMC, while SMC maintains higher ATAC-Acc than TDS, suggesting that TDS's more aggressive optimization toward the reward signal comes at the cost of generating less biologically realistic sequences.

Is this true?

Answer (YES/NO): NO